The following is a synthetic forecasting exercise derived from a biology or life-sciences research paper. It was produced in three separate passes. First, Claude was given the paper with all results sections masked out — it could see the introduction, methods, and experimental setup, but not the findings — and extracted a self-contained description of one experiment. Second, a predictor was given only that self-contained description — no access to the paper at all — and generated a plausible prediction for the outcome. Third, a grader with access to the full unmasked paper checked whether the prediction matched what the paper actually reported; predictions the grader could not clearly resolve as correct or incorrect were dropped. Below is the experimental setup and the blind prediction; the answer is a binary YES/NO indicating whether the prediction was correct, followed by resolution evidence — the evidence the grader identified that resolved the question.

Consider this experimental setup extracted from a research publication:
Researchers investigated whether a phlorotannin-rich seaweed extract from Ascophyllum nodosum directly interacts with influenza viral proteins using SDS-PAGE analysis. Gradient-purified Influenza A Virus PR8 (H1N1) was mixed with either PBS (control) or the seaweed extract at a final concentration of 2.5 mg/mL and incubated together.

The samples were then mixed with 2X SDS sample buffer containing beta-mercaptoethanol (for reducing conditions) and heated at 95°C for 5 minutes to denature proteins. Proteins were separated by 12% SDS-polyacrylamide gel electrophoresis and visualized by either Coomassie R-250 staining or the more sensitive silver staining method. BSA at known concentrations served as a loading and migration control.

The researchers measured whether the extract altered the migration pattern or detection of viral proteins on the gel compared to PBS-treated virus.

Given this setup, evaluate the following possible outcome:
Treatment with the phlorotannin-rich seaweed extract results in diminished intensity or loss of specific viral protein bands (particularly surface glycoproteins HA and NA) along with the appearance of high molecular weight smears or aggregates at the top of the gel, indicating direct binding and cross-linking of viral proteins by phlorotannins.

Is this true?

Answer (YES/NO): YES